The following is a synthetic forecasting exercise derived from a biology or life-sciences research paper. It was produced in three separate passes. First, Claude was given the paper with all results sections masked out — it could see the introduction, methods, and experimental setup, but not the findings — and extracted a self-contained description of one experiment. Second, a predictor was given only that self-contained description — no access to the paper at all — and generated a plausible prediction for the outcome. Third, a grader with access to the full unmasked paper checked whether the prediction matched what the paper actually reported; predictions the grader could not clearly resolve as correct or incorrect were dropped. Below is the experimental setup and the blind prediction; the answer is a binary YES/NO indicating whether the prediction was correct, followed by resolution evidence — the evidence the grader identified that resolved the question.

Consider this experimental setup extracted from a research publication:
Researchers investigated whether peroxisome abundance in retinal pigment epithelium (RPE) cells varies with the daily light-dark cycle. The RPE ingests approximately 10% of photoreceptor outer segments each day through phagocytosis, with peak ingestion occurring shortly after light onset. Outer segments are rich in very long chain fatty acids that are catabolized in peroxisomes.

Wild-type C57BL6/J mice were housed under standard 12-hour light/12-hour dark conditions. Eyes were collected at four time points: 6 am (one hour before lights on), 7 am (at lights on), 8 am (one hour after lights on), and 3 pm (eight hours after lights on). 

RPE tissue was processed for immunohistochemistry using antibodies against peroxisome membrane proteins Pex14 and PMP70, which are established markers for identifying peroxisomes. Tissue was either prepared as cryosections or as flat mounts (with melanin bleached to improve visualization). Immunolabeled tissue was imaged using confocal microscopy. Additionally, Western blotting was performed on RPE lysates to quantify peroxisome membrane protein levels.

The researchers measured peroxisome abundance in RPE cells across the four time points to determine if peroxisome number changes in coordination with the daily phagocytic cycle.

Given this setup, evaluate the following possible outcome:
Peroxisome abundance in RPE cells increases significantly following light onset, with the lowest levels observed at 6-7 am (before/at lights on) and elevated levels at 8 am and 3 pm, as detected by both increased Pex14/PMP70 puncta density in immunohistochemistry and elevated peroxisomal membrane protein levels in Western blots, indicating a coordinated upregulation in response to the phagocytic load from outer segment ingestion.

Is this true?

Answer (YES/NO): NO